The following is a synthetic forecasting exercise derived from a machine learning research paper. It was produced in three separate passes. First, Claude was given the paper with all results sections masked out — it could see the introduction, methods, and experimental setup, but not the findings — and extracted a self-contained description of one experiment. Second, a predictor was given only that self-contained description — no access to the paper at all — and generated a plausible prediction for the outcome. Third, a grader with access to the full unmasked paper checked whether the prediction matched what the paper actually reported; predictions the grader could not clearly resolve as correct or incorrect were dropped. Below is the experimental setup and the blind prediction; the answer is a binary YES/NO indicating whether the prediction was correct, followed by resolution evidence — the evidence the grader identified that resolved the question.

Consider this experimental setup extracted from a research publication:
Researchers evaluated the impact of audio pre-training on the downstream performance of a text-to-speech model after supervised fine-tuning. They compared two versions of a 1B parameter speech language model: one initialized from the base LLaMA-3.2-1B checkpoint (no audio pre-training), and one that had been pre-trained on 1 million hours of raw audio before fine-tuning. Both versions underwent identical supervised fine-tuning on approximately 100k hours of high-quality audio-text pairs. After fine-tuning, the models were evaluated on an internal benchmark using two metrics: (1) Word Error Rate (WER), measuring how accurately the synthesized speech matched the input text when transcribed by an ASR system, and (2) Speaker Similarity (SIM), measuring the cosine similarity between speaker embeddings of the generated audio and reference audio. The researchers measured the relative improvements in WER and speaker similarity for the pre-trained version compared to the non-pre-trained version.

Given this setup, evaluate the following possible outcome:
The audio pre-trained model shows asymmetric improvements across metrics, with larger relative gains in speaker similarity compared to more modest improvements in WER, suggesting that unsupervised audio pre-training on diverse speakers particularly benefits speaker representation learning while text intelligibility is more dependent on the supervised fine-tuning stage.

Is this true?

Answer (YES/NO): NO